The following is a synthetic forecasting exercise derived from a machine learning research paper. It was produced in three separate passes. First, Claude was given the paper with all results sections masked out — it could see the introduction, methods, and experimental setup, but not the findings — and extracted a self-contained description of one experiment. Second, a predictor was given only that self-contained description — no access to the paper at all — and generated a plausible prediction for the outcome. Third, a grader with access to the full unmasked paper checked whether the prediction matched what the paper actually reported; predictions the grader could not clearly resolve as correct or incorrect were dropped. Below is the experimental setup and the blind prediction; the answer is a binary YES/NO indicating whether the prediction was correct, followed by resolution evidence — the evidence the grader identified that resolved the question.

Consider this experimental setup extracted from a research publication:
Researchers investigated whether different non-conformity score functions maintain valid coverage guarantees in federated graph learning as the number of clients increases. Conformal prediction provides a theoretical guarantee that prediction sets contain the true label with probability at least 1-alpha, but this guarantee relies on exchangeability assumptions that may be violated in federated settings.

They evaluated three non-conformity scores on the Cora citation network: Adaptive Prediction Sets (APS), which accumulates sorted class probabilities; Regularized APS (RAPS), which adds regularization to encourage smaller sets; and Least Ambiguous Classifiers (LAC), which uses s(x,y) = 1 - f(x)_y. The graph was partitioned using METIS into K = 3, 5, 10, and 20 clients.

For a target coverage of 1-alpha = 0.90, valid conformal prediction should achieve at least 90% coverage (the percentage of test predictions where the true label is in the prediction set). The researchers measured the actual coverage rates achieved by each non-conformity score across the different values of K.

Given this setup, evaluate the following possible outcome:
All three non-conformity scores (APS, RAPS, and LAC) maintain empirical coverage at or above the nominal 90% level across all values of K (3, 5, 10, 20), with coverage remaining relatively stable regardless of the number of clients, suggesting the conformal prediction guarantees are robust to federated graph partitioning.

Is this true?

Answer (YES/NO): NO